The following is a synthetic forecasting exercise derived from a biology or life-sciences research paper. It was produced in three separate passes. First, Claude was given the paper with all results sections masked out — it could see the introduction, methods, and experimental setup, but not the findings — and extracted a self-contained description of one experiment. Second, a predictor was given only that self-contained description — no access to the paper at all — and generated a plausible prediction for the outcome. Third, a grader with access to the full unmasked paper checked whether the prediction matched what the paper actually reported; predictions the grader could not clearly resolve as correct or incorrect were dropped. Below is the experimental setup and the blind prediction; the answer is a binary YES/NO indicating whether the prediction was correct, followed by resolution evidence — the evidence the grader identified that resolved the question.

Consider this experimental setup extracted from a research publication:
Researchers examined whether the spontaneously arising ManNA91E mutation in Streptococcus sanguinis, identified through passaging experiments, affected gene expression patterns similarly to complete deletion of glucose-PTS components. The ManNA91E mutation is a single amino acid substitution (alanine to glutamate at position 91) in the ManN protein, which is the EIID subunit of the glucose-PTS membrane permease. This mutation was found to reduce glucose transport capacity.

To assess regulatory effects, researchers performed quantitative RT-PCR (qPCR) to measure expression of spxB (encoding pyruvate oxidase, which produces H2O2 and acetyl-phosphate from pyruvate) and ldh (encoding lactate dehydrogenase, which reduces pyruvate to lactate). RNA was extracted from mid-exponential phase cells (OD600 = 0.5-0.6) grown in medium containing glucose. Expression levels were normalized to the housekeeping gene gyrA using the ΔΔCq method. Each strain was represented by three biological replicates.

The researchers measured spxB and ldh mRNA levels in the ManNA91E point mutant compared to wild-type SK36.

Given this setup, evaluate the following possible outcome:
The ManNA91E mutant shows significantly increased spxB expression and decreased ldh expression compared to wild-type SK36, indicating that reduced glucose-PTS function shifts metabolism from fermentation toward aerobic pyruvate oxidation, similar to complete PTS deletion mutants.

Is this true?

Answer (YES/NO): NO